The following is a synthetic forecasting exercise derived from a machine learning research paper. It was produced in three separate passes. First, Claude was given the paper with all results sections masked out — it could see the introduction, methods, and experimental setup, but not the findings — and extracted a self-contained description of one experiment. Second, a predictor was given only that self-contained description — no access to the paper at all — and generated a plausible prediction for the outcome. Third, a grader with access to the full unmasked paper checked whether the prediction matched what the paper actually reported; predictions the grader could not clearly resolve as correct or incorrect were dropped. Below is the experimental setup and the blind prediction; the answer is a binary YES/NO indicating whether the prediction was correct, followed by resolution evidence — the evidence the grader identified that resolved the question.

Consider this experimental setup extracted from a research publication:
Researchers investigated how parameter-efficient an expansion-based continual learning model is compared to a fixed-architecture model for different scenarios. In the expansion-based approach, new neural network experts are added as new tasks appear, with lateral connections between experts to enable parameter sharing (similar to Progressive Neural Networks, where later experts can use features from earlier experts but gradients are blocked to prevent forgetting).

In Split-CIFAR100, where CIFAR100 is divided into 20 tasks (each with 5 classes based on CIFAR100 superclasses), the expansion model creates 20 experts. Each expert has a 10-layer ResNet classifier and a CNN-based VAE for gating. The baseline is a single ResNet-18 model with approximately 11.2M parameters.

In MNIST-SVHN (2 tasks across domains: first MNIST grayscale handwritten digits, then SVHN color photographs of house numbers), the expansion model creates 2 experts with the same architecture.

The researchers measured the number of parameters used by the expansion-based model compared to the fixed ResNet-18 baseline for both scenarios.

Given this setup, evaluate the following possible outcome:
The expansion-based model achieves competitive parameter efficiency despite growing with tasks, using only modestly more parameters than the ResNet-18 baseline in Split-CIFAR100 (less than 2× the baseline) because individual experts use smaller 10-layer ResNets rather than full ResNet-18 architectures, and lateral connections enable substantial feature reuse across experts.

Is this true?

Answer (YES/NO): YES